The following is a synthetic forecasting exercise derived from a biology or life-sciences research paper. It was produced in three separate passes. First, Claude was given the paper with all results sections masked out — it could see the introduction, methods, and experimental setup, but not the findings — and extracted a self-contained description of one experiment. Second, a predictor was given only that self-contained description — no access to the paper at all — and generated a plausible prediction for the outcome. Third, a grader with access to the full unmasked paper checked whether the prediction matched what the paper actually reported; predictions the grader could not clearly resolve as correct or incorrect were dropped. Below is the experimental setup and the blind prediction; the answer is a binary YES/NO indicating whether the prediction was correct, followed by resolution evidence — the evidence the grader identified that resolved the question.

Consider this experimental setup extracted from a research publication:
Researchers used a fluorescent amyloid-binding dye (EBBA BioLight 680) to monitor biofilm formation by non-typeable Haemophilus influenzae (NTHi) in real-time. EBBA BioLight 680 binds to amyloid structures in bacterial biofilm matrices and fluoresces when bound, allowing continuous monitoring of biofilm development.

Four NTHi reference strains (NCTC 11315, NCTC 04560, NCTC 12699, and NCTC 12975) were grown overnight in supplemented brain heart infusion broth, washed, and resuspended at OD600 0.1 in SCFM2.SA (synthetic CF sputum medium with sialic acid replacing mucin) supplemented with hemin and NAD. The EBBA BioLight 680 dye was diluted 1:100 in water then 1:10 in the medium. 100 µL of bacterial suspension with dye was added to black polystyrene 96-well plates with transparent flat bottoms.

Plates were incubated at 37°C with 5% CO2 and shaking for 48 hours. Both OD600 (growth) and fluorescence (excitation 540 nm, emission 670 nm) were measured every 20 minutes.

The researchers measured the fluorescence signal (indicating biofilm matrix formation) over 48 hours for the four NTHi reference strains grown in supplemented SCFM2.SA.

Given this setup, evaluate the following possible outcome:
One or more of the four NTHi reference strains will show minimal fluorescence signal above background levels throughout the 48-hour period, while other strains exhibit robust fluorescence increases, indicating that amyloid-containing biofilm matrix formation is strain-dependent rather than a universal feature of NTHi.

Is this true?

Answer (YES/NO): NO